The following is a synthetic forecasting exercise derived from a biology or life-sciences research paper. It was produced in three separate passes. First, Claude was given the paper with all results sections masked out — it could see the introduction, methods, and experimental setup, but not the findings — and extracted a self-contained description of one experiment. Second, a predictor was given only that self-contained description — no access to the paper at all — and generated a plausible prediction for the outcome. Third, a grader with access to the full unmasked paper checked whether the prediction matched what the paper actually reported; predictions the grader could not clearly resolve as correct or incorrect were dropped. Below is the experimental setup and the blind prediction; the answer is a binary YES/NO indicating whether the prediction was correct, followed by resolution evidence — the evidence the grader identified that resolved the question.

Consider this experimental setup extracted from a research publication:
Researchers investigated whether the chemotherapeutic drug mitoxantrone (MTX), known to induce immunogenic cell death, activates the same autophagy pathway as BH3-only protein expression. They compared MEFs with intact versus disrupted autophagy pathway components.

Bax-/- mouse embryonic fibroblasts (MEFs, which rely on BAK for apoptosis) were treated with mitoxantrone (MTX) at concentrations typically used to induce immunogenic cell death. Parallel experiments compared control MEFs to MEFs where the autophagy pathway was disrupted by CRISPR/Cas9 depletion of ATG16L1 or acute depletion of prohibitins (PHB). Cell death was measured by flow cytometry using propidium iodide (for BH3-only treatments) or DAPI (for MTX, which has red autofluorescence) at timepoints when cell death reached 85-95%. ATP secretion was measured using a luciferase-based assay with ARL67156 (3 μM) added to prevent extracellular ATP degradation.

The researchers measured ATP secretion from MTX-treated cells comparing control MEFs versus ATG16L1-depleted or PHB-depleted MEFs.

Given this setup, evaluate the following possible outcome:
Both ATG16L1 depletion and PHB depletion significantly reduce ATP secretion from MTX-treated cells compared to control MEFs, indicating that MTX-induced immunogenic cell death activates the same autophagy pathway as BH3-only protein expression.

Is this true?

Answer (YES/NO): NO